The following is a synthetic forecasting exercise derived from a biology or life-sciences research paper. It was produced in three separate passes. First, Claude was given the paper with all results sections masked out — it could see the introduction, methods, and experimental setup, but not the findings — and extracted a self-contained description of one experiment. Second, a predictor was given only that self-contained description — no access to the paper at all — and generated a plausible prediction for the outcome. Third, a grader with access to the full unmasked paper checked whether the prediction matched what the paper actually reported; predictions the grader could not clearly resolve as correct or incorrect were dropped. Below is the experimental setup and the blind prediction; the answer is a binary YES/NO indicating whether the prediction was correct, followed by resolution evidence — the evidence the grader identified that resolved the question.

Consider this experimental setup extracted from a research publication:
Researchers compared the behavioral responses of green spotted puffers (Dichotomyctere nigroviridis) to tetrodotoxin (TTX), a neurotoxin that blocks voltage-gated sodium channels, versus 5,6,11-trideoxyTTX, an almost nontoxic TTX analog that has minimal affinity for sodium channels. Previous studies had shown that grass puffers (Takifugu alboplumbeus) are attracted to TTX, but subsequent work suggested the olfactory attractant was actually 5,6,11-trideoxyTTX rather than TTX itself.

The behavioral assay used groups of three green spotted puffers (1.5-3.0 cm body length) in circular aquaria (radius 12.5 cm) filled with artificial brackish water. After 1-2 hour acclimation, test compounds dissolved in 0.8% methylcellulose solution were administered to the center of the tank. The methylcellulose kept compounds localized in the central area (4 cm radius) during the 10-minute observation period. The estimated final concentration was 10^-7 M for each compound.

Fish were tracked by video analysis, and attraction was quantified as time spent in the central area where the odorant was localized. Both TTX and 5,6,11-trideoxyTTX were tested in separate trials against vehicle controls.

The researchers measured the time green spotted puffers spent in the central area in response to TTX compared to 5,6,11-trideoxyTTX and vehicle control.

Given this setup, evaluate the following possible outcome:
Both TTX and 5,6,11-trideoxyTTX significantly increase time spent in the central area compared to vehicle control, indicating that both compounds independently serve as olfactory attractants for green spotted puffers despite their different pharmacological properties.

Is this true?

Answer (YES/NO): NO